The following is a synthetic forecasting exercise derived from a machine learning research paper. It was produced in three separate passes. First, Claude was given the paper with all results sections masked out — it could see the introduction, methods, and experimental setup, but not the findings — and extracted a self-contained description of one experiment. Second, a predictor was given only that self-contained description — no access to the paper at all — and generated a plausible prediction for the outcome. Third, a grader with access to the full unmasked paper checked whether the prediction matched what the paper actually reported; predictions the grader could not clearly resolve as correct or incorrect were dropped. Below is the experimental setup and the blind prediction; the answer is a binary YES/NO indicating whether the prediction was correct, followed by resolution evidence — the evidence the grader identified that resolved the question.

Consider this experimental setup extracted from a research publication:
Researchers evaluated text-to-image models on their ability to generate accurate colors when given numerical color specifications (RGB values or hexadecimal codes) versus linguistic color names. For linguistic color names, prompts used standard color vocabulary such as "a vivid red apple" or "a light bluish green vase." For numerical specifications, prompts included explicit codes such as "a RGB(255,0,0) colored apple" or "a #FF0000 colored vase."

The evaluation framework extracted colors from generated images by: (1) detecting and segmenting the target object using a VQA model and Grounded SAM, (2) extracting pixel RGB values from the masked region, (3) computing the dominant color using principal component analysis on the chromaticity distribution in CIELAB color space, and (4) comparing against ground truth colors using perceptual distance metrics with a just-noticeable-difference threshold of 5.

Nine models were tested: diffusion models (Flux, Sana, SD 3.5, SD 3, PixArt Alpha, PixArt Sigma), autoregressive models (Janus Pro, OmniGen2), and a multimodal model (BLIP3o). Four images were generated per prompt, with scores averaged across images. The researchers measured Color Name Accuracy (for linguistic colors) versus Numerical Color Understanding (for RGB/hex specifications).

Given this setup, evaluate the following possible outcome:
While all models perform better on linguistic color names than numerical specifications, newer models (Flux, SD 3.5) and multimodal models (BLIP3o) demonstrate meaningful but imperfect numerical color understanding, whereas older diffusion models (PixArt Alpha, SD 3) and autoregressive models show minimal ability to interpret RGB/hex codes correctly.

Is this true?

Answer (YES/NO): NO